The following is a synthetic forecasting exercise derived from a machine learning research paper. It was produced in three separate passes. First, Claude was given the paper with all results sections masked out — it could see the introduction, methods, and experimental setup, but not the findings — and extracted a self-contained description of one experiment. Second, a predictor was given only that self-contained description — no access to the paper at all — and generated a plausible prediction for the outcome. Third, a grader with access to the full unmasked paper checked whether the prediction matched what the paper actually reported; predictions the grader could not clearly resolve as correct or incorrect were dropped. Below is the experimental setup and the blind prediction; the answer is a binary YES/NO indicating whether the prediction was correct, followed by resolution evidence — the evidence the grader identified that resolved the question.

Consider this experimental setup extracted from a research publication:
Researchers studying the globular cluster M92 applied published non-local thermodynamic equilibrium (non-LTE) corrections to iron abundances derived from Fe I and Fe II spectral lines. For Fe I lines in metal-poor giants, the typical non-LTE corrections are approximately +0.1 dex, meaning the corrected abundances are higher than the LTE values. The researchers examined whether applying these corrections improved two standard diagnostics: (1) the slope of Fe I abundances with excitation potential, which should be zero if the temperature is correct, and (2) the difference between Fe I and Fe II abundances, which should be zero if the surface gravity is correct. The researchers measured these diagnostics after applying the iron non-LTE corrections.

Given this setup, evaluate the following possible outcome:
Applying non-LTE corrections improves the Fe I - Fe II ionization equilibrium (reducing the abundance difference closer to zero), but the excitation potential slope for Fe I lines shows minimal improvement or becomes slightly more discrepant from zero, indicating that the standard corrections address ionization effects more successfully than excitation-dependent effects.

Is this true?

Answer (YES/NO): NO